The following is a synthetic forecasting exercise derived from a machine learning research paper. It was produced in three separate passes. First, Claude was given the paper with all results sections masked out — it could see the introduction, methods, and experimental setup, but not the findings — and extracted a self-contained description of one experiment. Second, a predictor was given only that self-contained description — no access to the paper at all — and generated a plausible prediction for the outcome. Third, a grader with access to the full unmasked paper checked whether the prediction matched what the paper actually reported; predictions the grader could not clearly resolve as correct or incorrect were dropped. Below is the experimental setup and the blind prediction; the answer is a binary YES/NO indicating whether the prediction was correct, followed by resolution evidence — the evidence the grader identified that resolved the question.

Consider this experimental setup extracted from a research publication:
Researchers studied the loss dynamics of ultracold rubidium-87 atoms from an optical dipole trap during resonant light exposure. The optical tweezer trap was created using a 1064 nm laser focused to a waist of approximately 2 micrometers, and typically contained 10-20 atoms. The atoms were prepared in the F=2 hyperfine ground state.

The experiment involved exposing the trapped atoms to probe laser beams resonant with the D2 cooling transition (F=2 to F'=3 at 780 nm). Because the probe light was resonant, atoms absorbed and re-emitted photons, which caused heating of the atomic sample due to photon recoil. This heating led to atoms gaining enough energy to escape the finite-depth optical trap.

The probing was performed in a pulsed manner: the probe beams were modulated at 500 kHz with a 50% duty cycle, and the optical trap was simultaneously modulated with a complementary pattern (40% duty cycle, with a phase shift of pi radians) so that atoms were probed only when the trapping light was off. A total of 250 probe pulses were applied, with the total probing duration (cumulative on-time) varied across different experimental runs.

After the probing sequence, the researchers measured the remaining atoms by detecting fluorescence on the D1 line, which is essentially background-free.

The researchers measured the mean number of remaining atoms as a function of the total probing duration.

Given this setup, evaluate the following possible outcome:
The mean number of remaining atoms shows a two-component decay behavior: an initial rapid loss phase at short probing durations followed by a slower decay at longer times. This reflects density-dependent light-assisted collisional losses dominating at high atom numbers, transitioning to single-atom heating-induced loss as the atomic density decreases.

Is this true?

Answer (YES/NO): NO